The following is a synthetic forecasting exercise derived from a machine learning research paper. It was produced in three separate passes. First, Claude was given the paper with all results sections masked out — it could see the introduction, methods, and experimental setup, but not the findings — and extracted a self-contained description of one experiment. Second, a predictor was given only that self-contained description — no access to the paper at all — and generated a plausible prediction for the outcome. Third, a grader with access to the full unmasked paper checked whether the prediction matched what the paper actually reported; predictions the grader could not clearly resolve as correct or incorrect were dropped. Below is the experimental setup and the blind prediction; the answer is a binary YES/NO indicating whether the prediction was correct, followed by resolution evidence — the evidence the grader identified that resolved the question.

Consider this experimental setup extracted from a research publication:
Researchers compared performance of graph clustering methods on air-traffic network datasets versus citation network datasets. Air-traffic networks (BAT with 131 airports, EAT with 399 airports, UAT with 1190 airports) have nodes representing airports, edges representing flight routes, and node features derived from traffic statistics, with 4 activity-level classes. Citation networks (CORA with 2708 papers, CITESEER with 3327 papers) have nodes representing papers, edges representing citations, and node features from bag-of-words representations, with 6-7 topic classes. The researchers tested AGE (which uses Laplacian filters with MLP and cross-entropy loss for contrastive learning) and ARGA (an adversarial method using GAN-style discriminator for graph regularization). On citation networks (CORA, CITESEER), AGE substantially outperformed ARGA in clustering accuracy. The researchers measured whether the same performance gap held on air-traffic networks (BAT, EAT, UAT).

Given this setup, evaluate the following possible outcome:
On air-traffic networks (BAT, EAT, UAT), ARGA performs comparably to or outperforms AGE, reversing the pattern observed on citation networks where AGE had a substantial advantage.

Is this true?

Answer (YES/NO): NO